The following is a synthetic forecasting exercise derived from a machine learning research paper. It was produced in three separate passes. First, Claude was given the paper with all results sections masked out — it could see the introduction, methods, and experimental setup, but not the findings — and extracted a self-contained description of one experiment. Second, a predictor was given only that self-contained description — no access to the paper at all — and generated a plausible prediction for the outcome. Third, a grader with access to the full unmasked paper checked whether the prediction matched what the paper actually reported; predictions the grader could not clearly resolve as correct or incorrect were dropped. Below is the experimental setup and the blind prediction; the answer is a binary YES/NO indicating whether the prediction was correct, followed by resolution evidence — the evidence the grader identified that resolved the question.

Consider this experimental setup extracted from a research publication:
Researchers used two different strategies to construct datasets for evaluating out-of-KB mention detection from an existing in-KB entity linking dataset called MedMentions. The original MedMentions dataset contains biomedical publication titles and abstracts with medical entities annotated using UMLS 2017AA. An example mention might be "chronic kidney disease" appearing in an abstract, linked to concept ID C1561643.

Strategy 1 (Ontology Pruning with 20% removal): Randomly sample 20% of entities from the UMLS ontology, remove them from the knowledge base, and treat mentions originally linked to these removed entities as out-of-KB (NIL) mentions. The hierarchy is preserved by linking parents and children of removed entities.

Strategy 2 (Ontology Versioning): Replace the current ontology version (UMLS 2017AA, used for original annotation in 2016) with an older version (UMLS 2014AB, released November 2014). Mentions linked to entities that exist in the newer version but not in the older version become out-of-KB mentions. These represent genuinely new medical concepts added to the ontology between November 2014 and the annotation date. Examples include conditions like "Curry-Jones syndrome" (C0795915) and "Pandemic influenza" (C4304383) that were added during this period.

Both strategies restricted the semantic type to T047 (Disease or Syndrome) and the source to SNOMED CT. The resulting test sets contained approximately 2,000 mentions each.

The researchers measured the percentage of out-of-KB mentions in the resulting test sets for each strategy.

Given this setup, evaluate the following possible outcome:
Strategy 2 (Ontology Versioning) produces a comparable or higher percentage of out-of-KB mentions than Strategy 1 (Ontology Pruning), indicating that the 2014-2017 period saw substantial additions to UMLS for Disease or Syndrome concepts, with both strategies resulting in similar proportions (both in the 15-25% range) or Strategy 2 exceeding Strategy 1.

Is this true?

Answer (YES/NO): NO